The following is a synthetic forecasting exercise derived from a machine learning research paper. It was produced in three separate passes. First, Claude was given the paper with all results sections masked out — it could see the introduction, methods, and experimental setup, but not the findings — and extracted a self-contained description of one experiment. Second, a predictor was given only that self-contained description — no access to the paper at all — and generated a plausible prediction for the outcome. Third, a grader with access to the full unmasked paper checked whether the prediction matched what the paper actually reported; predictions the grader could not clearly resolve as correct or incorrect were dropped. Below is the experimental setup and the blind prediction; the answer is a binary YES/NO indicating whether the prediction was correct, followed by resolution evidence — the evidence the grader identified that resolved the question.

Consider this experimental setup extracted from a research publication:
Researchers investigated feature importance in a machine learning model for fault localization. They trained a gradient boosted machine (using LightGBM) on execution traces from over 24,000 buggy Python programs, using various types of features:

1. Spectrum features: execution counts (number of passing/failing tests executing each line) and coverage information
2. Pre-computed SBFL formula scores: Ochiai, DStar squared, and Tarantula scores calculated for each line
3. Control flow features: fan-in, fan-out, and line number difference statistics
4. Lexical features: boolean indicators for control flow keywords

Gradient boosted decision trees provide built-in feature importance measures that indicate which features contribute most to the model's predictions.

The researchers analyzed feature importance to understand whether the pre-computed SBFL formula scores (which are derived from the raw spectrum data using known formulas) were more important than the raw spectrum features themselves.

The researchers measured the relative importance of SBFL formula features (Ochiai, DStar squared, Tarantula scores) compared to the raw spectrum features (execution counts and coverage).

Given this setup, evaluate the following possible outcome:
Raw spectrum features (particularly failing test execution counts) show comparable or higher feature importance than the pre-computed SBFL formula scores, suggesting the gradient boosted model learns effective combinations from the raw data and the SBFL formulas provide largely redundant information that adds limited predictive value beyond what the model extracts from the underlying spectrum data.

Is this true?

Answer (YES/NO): NO